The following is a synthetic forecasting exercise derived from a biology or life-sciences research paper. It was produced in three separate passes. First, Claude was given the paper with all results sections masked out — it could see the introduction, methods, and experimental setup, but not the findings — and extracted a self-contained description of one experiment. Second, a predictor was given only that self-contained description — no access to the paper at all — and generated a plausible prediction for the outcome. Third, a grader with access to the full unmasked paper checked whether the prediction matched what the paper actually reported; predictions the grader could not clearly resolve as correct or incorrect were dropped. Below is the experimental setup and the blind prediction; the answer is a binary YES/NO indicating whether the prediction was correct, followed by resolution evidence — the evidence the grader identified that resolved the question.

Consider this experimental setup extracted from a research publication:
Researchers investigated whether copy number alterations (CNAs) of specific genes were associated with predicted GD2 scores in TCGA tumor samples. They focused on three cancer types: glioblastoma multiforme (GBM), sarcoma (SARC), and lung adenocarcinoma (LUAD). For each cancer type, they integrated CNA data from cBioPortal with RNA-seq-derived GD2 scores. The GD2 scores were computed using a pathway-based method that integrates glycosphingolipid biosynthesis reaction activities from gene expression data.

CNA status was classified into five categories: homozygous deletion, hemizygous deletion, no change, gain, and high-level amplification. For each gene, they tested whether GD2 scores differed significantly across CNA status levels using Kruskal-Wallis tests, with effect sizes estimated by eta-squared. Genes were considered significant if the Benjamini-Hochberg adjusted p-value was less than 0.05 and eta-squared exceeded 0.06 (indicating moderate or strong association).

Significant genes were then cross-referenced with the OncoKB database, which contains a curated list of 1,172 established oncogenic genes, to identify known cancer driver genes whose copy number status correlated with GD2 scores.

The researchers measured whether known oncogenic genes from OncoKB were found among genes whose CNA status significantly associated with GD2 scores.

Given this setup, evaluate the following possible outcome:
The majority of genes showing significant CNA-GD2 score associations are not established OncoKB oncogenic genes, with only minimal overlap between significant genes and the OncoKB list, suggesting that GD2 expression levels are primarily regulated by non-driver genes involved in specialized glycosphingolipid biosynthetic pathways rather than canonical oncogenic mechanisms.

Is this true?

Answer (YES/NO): NO